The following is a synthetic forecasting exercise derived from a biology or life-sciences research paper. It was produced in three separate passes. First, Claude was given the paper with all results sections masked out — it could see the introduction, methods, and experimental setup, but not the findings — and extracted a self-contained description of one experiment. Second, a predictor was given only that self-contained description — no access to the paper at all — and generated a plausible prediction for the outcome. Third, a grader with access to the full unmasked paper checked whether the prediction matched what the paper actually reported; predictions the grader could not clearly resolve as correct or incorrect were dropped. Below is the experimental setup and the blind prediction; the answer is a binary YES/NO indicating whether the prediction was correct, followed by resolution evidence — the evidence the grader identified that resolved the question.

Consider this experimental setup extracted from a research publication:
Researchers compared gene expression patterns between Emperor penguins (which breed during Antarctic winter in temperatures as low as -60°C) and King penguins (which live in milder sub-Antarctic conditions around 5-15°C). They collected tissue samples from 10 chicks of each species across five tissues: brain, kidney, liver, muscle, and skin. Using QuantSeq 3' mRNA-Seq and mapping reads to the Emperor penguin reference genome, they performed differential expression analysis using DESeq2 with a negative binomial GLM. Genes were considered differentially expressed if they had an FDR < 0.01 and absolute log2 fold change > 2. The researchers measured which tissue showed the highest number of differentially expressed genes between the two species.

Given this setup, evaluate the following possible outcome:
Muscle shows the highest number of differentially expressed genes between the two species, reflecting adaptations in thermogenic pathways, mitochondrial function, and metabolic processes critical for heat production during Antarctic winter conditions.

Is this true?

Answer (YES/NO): YES